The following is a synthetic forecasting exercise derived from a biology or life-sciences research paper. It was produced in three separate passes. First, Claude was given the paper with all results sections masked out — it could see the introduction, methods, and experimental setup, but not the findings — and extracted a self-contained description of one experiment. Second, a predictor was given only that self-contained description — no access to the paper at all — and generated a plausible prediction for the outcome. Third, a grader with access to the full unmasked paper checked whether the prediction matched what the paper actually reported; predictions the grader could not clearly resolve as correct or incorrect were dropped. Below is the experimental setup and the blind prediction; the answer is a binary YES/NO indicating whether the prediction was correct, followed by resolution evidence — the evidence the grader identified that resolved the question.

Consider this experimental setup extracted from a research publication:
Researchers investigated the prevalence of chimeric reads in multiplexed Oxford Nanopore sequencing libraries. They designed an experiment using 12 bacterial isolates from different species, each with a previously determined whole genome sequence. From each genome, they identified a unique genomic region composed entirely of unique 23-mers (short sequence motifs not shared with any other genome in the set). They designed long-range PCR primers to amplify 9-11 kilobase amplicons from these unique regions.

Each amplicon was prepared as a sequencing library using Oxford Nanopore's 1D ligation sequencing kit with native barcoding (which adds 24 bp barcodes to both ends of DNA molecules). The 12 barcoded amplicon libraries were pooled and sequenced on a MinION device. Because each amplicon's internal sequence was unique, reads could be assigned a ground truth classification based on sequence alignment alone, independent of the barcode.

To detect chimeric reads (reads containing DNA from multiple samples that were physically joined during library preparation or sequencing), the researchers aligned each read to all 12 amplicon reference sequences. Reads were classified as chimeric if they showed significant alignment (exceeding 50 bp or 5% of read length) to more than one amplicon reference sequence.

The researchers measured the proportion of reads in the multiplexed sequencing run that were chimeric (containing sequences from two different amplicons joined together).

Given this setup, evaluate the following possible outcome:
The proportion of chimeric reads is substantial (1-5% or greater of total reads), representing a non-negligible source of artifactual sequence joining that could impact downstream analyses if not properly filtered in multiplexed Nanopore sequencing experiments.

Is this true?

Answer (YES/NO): NO